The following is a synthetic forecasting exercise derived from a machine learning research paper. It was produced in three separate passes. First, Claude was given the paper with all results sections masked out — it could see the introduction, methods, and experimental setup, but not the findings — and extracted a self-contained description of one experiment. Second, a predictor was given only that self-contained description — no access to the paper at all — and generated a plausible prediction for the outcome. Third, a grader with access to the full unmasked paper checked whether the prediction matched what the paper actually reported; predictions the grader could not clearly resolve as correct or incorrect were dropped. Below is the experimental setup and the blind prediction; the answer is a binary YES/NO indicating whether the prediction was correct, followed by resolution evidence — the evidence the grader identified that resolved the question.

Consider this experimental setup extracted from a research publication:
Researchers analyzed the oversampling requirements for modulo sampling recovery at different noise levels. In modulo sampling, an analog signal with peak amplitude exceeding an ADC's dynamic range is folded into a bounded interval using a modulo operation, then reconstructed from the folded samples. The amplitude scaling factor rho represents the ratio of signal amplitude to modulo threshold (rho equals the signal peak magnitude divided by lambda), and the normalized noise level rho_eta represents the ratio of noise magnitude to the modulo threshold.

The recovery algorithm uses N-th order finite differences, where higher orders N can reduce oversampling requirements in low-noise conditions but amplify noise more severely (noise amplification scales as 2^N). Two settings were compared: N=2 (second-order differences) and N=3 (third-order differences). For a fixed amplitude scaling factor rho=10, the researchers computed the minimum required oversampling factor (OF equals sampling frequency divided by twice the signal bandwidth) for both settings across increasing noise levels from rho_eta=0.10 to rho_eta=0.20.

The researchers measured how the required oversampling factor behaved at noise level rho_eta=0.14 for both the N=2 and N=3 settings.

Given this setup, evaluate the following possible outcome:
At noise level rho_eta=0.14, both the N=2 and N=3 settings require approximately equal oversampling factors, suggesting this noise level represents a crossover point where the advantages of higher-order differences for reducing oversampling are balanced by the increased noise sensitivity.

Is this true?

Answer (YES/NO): NO